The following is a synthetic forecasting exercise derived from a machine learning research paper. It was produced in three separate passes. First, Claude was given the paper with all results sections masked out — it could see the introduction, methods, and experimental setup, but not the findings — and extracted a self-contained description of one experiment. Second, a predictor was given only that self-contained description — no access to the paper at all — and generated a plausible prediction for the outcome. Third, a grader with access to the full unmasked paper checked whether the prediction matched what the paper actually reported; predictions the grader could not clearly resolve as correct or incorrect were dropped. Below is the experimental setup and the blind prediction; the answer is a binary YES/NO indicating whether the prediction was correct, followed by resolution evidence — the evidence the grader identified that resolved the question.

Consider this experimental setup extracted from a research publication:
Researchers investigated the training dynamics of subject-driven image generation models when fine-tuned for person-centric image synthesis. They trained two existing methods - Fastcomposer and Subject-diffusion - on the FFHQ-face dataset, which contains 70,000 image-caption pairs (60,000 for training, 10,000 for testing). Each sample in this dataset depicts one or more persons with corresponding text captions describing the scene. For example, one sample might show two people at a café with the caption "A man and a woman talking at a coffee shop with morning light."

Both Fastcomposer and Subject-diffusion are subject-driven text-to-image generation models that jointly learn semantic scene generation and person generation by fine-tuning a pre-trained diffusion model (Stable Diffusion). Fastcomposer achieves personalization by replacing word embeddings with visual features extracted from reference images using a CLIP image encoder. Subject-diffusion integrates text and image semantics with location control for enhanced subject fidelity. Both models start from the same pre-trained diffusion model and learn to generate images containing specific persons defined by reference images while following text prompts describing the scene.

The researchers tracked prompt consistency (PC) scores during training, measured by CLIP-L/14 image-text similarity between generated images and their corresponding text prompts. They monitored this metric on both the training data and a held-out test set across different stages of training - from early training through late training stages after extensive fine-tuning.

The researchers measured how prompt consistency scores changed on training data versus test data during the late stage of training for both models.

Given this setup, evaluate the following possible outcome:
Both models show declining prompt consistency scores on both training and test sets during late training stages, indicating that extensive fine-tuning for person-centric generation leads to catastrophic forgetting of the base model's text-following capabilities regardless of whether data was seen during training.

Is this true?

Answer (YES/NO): NO